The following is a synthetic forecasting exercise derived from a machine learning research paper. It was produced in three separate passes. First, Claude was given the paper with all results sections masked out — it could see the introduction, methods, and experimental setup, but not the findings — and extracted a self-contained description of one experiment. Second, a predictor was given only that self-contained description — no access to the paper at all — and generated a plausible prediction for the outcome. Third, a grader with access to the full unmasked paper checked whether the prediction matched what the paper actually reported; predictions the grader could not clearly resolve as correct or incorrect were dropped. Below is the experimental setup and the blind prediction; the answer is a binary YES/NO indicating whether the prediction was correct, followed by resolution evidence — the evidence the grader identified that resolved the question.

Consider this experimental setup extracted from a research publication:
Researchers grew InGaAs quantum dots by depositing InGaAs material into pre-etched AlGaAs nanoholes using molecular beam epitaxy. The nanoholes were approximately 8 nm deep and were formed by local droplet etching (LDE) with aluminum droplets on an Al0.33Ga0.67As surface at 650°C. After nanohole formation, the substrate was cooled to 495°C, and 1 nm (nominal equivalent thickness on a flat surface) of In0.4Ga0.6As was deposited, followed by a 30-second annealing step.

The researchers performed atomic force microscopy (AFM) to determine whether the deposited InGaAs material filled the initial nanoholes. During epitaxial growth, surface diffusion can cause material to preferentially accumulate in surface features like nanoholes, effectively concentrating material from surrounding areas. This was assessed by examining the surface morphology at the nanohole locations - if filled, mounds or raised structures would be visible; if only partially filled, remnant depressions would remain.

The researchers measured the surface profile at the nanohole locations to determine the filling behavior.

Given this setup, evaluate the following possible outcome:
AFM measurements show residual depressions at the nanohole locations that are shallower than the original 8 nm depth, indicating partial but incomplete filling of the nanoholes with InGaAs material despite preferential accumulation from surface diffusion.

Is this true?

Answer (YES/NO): NO